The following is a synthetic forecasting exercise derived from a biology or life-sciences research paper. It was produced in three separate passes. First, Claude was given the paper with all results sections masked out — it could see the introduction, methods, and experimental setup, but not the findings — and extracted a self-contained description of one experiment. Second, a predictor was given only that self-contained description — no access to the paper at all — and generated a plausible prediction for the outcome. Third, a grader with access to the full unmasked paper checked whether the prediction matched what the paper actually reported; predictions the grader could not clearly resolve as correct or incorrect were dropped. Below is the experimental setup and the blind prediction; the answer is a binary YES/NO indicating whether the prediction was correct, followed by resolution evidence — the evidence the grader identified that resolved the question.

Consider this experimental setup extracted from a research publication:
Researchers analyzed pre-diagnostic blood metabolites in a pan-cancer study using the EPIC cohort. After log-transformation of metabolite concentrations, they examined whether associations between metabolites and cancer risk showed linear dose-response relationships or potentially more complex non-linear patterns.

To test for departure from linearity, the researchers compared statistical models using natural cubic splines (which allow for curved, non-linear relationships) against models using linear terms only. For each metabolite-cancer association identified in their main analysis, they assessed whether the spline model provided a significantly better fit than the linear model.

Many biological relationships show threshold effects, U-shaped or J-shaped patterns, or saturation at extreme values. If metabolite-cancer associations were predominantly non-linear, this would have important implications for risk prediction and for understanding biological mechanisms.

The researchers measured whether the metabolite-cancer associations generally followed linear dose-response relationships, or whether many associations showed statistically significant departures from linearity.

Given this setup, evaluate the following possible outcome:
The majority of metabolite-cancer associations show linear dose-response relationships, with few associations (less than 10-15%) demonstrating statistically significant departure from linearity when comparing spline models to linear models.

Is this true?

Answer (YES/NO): YES